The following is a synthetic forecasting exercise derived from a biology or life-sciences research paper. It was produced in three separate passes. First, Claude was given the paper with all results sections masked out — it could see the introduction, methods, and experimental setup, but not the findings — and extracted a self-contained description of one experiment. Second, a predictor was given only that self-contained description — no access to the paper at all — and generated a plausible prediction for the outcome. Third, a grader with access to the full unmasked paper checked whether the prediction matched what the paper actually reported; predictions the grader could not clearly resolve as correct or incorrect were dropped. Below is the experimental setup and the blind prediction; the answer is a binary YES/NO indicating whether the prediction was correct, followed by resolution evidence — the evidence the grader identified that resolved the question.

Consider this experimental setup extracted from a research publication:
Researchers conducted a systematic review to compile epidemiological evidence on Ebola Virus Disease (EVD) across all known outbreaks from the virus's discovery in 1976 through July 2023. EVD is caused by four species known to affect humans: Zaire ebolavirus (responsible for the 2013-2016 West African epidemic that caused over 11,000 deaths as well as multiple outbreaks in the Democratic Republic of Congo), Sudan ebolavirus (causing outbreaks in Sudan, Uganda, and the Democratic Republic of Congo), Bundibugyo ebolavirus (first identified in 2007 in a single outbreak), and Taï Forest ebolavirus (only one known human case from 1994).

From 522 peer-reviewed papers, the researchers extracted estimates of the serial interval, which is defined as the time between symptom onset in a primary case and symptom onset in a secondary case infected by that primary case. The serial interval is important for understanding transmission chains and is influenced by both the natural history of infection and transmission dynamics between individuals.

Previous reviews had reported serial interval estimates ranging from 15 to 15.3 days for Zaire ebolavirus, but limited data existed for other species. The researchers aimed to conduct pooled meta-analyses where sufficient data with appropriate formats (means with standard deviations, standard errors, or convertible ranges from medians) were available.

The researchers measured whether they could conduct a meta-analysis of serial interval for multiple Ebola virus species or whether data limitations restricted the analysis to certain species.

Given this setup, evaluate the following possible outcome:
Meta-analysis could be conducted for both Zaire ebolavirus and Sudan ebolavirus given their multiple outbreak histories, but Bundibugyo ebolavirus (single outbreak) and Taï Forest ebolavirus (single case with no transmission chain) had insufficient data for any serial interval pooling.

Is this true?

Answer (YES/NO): NO